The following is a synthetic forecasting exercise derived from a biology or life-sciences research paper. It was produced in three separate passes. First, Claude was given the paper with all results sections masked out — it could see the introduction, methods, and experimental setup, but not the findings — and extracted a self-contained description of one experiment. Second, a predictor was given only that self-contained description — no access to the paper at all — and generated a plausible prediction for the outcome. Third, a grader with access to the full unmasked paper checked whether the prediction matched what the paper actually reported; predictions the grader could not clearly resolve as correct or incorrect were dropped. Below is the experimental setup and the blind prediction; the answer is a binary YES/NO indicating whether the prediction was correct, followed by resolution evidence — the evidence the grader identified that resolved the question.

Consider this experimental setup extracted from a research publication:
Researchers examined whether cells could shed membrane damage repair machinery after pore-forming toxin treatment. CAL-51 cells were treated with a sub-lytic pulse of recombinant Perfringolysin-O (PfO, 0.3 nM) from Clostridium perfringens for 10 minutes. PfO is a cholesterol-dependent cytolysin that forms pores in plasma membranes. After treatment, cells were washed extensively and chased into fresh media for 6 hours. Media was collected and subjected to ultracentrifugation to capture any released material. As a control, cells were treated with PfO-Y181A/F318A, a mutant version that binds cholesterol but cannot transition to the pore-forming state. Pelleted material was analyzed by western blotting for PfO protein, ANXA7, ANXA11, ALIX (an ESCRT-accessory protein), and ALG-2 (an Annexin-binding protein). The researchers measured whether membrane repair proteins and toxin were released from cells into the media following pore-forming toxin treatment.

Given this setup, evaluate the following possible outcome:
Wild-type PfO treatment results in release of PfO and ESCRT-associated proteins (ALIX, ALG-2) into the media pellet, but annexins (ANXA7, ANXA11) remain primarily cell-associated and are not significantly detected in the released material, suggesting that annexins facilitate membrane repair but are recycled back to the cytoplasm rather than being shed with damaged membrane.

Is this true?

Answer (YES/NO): NO